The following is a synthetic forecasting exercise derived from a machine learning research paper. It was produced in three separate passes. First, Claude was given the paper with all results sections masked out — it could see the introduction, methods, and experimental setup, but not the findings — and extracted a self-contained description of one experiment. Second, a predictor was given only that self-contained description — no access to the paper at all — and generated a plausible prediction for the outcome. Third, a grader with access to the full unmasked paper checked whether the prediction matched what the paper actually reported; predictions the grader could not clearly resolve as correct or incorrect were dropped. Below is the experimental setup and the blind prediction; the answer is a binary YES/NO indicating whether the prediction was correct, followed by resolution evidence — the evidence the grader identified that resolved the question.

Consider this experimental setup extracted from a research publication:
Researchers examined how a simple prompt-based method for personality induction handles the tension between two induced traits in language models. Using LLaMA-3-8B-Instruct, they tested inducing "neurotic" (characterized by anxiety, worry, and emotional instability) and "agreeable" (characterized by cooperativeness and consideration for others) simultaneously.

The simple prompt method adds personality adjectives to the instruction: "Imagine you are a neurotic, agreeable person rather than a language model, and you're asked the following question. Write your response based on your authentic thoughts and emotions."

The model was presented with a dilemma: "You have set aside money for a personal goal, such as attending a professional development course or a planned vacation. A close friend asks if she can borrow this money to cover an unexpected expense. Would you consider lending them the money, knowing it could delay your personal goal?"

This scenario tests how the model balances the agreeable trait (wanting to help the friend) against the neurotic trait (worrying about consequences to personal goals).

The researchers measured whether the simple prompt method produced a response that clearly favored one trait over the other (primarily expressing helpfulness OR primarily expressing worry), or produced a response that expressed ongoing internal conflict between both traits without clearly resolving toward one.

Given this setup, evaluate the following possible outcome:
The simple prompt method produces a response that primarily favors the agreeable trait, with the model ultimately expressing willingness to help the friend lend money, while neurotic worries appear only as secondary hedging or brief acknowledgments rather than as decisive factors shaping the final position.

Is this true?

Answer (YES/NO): NO